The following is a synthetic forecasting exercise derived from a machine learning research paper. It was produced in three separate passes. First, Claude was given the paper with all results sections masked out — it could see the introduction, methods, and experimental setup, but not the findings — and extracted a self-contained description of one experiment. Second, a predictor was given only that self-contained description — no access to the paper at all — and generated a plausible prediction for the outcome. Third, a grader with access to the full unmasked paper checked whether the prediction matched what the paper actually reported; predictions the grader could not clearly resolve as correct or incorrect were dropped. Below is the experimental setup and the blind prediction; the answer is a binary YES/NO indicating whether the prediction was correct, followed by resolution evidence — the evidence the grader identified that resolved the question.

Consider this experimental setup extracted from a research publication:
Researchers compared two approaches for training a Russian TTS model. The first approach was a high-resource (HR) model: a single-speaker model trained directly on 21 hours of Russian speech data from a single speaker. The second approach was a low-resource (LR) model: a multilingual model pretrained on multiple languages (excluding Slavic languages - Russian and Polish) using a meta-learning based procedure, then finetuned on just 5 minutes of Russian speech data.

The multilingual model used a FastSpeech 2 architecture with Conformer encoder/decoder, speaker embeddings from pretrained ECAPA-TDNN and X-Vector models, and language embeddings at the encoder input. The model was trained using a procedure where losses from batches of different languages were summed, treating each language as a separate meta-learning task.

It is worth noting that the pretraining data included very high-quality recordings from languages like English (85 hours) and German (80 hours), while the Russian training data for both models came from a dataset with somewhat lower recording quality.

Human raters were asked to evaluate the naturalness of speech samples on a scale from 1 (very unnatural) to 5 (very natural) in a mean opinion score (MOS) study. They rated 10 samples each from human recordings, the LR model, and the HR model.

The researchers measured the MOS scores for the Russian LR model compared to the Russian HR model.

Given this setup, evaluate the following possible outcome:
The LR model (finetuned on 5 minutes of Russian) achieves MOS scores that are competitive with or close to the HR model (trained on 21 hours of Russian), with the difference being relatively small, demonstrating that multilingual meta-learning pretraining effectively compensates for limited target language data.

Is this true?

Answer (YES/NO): NO